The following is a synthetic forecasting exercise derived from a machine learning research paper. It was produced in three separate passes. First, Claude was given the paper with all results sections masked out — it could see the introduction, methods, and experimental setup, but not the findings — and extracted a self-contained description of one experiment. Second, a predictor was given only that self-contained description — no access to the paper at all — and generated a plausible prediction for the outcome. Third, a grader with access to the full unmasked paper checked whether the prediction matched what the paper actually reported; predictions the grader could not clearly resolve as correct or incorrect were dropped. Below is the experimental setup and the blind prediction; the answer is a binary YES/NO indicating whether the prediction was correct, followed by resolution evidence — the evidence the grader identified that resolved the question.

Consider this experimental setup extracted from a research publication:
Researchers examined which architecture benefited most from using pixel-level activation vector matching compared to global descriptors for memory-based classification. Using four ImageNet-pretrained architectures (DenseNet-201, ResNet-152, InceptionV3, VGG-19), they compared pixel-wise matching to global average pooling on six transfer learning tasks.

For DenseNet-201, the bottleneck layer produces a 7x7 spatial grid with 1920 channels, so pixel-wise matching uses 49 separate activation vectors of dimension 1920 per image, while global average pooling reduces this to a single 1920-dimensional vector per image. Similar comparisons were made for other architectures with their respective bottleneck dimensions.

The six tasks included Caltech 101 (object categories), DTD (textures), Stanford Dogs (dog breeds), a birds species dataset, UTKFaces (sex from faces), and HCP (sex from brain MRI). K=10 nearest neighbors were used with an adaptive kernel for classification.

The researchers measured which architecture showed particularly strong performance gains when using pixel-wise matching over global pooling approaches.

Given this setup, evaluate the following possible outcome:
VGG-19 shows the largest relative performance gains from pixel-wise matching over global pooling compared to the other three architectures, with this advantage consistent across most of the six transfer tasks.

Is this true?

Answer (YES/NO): NO